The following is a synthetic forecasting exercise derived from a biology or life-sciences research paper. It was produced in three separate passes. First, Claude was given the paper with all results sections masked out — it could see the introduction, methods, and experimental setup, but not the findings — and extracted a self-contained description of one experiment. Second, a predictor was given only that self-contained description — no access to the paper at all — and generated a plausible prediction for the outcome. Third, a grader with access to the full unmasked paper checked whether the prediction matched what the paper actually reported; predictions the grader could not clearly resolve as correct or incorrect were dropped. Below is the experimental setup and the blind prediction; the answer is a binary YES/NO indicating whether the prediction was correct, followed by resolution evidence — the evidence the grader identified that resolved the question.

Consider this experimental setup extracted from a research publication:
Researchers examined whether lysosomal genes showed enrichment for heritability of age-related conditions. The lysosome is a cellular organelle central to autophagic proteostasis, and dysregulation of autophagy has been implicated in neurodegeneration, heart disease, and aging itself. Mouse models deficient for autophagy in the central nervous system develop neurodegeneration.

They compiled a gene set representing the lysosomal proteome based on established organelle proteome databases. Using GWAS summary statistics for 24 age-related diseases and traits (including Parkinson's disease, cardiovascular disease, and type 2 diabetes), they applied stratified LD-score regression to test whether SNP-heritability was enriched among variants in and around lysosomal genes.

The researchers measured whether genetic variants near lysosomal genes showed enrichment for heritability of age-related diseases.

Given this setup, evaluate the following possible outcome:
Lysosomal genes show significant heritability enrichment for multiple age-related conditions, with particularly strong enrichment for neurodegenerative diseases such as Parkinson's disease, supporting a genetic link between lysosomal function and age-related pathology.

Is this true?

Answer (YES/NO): NO